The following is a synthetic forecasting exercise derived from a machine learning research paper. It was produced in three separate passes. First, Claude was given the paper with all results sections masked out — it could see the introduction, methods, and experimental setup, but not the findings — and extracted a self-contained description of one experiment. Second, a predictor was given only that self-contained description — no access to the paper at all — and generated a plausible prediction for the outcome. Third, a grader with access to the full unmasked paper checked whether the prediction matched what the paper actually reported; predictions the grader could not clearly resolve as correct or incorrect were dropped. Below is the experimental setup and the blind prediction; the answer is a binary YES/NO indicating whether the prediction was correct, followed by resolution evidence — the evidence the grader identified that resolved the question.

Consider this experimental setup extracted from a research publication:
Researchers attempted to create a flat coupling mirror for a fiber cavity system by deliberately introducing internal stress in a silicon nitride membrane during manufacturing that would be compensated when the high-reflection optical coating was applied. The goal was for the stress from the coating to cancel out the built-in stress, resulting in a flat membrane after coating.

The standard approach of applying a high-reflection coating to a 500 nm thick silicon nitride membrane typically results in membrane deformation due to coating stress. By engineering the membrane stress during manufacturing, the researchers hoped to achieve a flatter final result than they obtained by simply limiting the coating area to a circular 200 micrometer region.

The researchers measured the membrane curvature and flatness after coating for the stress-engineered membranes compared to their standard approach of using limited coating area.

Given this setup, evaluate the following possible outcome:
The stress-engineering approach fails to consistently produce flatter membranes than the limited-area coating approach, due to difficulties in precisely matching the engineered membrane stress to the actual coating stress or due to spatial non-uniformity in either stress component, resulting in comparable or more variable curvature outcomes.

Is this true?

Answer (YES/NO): YES